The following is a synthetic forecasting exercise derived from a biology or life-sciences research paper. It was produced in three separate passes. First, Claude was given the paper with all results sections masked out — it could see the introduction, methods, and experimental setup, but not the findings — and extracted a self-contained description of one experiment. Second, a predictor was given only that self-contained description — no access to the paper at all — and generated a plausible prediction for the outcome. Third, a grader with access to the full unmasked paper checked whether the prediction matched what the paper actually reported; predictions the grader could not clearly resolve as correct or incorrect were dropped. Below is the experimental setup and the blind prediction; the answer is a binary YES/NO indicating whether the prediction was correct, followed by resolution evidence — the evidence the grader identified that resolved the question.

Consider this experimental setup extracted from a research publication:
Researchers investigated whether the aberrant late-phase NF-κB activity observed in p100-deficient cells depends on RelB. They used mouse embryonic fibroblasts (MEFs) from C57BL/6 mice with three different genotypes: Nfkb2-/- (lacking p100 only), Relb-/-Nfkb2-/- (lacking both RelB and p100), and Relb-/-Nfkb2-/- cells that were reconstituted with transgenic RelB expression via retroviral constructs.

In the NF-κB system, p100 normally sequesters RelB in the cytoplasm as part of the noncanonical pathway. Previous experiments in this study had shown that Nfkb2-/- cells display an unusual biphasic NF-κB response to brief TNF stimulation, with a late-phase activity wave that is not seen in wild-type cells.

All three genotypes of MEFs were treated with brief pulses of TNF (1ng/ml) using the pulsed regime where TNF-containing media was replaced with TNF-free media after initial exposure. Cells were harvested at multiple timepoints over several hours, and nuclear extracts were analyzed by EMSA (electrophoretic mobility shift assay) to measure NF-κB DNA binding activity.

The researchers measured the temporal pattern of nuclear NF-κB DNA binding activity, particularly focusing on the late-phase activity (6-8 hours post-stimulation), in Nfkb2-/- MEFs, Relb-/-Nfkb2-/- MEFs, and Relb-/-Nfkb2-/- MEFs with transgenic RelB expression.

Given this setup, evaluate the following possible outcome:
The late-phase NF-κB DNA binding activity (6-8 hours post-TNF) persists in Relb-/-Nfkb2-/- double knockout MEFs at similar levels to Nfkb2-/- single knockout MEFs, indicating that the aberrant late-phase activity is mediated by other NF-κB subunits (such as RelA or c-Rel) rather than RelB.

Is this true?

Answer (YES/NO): NO